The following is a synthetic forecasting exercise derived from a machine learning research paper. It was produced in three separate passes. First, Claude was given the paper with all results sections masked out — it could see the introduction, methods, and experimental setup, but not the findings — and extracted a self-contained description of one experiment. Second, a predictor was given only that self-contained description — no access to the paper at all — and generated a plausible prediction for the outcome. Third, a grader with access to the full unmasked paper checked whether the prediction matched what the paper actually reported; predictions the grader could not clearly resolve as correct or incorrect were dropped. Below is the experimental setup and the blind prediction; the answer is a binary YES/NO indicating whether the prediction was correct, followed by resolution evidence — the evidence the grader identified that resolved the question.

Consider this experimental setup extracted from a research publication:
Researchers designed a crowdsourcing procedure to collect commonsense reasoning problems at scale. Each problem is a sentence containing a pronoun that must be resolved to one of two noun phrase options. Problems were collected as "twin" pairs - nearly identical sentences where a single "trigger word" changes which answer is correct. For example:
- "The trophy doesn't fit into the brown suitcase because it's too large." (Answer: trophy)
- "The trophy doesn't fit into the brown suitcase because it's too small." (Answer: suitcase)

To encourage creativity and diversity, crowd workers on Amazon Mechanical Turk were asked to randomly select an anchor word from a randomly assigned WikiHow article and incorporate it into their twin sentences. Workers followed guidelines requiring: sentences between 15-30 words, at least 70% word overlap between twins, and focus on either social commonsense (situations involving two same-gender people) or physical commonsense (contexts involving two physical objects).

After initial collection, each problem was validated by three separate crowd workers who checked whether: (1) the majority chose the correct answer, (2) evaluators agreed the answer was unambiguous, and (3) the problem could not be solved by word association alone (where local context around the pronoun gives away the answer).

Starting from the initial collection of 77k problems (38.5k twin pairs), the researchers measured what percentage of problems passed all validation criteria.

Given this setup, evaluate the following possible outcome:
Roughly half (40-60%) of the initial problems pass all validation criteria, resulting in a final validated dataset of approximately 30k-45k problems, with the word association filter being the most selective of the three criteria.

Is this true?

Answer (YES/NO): NO